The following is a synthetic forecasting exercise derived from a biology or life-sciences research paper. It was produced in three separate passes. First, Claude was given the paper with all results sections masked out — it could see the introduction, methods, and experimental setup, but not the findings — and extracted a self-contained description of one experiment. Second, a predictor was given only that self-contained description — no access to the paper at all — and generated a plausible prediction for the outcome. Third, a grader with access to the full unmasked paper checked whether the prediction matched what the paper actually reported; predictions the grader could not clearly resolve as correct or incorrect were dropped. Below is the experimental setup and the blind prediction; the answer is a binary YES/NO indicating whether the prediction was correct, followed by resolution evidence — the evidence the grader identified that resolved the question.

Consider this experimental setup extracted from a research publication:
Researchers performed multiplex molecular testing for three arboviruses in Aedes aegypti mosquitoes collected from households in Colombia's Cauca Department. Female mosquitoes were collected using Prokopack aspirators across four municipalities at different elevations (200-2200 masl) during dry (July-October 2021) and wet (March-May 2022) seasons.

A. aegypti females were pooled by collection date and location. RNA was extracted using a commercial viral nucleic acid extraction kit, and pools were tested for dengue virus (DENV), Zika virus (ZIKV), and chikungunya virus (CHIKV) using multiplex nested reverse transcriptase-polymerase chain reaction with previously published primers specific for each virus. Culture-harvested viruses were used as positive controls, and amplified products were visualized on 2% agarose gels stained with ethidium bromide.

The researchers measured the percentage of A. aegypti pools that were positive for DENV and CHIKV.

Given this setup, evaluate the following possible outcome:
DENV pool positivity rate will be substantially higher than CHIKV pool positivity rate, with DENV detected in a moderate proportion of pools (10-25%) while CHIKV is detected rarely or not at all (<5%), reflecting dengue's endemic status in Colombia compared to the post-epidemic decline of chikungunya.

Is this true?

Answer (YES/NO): NO